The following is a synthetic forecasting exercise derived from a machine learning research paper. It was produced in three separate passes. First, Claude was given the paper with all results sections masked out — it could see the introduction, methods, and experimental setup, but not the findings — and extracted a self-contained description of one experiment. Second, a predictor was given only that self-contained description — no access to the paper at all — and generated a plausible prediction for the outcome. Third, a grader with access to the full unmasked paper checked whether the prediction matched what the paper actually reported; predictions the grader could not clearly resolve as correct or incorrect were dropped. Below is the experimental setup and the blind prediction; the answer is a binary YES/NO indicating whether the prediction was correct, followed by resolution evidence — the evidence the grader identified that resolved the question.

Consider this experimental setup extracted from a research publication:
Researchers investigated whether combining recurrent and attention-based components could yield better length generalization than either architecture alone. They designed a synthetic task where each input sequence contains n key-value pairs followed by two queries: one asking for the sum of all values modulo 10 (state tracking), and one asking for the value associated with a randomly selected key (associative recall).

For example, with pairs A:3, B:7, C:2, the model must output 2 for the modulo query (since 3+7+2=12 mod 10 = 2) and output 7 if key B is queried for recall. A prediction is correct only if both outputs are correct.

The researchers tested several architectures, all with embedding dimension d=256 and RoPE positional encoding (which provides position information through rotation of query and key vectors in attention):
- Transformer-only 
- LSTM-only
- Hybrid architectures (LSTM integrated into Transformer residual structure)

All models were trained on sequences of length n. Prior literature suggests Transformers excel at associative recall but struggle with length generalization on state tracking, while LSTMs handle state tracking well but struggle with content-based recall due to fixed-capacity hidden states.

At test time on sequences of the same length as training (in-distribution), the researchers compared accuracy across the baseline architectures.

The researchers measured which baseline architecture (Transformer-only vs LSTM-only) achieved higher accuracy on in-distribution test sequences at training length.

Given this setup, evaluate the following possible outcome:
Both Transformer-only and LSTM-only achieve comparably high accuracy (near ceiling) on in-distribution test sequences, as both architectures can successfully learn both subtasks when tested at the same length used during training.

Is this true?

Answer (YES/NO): NO